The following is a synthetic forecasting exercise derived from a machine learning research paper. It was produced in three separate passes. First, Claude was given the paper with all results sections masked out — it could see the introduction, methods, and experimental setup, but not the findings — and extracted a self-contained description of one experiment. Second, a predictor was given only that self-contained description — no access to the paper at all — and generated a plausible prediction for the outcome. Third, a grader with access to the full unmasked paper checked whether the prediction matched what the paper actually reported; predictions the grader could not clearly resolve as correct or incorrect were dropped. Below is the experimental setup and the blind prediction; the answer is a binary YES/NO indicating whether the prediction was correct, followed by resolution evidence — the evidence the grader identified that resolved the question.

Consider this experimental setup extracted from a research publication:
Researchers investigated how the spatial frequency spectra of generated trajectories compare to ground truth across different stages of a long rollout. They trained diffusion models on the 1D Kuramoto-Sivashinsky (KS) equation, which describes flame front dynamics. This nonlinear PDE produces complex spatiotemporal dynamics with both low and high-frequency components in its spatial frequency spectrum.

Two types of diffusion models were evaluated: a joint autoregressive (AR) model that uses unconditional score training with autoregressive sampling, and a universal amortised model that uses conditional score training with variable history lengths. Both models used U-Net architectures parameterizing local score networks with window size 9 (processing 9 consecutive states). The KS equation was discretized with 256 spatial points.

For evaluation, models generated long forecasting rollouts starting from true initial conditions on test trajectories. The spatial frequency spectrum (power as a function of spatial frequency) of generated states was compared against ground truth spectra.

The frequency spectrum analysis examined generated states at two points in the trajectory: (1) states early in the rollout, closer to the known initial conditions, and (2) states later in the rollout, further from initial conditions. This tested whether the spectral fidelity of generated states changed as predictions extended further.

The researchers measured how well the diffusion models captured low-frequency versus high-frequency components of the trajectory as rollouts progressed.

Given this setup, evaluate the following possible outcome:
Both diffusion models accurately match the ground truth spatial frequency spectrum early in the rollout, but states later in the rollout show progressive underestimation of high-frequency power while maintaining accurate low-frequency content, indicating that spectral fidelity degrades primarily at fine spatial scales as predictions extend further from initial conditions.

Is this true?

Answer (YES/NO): NO